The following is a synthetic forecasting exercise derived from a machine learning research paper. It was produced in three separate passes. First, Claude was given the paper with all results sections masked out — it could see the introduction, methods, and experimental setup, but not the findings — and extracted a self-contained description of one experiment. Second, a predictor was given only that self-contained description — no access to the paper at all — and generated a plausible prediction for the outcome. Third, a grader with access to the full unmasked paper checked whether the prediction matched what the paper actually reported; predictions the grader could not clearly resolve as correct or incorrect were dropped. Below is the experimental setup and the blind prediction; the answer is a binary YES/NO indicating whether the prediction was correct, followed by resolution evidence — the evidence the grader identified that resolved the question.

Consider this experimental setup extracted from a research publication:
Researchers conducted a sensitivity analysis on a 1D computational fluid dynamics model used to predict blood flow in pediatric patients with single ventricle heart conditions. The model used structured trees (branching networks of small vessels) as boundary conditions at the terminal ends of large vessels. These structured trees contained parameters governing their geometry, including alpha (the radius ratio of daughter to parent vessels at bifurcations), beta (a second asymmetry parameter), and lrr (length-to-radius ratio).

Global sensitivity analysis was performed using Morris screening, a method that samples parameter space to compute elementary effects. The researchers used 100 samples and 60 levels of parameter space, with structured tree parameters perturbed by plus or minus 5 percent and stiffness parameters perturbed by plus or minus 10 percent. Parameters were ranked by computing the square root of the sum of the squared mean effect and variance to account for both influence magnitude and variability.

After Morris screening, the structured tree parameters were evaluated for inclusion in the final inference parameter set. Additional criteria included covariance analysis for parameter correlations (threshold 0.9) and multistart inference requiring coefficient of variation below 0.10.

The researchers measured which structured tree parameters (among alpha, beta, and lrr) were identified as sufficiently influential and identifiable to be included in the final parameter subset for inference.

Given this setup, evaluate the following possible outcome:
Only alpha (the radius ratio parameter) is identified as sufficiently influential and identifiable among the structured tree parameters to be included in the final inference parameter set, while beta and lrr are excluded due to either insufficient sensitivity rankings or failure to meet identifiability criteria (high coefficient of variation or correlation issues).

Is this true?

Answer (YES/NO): YES